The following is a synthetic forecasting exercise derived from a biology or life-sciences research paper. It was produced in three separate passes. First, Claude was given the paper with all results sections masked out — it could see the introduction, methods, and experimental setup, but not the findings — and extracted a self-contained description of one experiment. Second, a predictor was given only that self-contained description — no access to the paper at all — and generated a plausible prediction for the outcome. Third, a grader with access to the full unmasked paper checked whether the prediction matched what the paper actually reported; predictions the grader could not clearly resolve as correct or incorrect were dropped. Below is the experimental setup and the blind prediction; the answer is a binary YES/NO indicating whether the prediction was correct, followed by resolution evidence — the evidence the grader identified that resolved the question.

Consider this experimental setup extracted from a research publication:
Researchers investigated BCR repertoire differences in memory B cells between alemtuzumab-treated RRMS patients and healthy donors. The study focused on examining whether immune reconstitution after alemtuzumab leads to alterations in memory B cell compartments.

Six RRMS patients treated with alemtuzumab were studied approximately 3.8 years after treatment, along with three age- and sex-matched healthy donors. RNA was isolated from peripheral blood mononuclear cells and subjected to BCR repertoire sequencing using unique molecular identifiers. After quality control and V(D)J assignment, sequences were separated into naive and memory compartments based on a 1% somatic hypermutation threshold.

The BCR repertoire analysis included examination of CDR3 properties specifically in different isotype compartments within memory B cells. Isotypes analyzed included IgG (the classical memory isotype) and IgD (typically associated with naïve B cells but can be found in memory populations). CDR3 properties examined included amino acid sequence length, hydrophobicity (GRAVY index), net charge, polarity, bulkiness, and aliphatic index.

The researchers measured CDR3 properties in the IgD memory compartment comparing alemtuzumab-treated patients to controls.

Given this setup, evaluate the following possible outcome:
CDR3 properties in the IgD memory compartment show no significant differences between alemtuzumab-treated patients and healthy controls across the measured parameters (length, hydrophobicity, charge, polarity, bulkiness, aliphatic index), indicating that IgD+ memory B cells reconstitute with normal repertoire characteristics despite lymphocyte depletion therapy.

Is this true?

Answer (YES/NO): NO